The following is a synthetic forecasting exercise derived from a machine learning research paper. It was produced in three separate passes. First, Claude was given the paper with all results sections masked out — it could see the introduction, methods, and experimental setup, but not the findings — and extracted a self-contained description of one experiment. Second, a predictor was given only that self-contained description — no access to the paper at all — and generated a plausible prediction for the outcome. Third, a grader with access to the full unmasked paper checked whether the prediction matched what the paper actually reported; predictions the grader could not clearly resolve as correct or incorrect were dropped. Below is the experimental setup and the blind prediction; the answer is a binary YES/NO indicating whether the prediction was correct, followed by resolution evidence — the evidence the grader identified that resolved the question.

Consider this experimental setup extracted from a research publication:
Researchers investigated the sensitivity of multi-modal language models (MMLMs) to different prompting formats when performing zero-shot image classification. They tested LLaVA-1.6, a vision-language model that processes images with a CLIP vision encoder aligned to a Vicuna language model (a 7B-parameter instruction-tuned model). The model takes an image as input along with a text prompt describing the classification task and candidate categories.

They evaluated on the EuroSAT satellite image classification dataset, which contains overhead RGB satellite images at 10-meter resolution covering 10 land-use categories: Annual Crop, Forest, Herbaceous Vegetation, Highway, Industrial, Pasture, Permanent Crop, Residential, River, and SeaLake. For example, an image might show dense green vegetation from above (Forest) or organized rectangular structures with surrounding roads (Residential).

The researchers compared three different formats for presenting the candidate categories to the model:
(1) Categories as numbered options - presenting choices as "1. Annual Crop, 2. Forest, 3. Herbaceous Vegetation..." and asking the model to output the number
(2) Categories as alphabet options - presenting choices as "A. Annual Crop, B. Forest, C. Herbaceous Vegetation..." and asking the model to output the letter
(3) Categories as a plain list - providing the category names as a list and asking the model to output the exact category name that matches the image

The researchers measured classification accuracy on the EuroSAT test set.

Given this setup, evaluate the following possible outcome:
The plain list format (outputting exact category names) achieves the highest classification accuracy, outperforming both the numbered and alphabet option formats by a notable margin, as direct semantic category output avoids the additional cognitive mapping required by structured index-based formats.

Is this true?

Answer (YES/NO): NO